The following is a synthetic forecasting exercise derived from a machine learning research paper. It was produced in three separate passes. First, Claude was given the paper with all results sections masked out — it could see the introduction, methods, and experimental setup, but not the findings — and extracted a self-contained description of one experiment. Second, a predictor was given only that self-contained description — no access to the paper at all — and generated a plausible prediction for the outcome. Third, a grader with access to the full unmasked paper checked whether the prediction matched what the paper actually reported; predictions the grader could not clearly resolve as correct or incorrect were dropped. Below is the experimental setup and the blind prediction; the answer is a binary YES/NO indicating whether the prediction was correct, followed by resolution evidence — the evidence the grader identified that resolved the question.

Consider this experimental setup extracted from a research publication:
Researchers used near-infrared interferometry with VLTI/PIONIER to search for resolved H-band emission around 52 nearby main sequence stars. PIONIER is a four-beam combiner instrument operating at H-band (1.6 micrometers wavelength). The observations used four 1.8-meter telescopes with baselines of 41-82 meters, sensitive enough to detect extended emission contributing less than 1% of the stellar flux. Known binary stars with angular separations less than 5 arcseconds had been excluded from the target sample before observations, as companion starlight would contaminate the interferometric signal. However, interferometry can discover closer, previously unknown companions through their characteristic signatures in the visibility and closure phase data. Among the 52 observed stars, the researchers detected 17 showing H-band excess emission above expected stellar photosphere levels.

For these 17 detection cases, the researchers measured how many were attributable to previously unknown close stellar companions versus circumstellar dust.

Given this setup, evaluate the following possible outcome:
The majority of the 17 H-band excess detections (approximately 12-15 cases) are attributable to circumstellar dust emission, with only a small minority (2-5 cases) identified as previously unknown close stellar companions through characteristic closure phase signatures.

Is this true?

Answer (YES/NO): YES